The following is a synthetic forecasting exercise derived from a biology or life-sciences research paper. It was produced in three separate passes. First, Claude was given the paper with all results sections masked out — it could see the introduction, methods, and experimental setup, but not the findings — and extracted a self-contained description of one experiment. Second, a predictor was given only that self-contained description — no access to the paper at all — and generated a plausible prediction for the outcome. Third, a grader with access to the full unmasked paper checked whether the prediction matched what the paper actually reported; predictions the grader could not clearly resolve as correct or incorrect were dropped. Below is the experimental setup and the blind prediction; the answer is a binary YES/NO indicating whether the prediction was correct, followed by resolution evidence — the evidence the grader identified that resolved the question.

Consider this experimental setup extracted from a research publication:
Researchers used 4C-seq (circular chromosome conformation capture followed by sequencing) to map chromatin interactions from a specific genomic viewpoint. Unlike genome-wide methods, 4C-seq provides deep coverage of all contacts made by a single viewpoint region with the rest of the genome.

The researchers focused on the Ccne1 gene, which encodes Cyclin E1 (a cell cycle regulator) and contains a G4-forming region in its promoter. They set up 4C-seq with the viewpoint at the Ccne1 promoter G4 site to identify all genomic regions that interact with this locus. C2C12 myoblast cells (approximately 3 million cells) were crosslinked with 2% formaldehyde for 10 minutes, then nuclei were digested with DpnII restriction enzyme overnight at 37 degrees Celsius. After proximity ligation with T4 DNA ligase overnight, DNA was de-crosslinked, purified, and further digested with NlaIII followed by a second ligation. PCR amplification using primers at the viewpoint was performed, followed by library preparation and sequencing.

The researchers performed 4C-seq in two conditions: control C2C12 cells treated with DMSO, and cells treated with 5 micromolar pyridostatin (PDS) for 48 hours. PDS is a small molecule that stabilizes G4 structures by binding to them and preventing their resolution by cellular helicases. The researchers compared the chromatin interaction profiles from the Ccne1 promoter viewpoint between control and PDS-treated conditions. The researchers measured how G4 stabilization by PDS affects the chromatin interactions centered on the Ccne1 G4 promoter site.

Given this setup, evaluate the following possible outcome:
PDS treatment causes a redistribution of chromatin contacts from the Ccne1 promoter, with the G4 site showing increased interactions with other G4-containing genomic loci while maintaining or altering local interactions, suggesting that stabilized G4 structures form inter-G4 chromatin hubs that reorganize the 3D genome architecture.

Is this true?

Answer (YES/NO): NO